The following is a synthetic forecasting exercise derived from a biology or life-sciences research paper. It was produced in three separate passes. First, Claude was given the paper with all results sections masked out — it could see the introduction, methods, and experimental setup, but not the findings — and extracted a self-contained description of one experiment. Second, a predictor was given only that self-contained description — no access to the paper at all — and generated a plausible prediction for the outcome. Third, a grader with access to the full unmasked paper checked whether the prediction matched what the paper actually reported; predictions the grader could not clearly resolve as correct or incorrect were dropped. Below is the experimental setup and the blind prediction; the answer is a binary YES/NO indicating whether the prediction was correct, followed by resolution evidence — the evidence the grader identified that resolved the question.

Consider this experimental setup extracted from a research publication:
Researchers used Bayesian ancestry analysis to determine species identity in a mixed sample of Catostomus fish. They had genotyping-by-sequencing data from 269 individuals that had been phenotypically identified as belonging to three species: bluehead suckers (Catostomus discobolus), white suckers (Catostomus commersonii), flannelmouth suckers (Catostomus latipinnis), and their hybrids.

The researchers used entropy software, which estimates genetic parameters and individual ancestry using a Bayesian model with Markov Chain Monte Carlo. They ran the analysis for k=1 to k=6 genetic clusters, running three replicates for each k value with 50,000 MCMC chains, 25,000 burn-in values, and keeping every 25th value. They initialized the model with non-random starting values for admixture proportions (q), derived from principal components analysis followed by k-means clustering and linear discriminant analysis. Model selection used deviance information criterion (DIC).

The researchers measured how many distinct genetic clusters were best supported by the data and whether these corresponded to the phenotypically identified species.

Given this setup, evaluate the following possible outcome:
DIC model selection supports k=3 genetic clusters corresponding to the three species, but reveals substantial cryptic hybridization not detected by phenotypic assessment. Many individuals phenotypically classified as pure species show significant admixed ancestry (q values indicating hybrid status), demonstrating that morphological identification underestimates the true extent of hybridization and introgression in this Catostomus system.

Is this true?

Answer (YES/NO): NO